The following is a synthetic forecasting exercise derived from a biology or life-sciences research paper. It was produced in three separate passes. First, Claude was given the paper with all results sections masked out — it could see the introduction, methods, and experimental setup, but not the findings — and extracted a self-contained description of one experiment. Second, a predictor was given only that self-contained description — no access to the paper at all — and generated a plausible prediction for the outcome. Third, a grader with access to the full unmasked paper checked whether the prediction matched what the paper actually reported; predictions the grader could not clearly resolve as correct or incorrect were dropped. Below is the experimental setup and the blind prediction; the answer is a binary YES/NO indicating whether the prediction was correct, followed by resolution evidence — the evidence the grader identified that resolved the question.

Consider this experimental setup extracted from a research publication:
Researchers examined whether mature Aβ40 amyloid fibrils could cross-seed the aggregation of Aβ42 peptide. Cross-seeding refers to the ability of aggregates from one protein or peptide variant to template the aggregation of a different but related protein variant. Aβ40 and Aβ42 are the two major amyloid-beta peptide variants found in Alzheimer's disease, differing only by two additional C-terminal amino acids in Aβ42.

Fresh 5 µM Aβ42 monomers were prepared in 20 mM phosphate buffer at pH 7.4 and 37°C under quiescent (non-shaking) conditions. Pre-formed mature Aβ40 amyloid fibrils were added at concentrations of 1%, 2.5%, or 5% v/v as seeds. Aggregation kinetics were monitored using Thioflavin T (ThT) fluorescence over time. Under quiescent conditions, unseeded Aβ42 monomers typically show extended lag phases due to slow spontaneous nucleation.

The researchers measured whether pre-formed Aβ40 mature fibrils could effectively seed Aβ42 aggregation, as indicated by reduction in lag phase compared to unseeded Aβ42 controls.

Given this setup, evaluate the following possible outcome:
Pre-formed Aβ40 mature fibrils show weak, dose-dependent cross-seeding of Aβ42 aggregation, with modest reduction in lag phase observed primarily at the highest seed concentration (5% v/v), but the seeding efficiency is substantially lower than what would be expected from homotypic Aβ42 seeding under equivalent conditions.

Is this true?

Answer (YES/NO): NO